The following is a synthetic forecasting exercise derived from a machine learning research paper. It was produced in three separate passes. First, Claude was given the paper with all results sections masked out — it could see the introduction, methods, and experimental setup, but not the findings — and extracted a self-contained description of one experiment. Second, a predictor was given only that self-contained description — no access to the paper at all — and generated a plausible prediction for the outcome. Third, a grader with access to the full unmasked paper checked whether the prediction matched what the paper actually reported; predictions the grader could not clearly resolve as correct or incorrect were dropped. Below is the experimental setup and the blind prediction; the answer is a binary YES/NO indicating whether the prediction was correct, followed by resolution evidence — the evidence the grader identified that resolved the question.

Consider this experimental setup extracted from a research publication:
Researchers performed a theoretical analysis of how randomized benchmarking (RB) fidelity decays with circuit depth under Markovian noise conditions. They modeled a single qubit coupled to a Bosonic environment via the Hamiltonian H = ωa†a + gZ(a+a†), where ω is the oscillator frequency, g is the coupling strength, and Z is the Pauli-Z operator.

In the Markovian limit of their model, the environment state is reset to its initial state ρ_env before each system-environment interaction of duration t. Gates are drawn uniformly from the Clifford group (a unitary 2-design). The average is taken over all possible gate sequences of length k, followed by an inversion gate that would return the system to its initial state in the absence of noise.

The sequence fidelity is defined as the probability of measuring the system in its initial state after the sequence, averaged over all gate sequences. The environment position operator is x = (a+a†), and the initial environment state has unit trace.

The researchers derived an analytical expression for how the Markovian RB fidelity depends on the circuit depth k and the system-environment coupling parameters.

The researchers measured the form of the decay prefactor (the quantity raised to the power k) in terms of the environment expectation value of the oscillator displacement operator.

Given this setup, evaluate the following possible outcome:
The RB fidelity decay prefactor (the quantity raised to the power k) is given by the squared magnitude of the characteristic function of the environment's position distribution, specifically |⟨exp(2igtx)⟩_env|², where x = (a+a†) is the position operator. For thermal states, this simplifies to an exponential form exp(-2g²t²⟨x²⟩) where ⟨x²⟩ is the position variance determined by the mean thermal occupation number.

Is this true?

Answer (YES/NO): NO